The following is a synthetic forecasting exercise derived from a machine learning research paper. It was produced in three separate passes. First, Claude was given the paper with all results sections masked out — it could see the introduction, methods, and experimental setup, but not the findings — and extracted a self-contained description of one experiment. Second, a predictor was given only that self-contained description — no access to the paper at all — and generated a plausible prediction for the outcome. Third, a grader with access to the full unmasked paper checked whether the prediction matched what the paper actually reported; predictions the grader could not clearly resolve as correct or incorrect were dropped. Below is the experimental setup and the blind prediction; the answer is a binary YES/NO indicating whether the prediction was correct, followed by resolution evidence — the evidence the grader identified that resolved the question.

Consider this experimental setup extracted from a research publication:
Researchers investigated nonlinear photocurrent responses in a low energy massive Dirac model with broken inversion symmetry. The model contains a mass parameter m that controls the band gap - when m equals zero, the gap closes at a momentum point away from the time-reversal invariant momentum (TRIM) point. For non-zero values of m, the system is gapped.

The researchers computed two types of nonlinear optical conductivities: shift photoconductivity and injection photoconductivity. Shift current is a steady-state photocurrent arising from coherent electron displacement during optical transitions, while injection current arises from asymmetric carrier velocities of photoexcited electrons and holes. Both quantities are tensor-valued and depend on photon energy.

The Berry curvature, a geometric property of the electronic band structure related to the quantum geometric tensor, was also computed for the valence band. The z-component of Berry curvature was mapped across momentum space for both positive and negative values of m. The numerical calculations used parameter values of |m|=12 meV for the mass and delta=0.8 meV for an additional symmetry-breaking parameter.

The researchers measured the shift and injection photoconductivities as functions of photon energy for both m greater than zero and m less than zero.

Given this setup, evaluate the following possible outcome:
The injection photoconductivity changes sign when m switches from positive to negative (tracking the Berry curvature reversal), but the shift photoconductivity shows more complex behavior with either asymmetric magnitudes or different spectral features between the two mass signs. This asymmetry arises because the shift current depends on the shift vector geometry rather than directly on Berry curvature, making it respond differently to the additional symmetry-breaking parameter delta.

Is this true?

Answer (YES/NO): NO